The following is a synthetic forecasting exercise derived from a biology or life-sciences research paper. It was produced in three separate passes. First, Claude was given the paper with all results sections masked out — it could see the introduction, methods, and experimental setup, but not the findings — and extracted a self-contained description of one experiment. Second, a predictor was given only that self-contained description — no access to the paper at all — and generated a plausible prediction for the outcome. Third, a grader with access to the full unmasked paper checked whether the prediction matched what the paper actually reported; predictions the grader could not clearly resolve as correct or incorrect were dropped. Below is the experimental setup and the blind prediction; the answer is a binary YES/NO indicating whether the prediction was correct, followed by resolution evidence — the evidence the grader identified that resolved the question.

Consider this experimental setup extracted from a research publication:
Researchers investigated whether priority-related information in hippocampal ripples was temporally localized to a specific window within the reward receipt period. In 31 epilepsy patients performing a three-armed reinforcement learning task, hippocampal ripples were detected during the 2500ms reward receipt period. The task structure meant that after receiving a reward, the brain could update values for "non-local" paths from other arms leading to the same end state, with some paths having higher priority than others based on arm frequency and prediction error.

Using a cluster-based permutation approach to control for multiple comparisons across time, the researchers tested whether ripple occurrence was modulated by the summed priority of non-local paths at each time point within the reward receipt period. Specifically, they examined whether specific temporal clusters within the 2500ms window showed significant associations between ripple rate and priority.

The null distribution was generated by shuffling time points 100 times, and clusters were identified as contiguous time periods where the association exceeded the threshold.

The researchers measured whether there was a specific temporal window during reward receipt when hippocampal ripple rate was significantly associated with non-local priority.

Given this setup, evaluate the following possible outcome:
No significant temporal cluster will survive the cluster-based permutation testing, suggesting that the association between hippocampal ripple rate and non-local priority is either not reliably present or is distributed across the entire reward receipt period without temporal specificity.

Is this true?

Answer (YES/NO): NO